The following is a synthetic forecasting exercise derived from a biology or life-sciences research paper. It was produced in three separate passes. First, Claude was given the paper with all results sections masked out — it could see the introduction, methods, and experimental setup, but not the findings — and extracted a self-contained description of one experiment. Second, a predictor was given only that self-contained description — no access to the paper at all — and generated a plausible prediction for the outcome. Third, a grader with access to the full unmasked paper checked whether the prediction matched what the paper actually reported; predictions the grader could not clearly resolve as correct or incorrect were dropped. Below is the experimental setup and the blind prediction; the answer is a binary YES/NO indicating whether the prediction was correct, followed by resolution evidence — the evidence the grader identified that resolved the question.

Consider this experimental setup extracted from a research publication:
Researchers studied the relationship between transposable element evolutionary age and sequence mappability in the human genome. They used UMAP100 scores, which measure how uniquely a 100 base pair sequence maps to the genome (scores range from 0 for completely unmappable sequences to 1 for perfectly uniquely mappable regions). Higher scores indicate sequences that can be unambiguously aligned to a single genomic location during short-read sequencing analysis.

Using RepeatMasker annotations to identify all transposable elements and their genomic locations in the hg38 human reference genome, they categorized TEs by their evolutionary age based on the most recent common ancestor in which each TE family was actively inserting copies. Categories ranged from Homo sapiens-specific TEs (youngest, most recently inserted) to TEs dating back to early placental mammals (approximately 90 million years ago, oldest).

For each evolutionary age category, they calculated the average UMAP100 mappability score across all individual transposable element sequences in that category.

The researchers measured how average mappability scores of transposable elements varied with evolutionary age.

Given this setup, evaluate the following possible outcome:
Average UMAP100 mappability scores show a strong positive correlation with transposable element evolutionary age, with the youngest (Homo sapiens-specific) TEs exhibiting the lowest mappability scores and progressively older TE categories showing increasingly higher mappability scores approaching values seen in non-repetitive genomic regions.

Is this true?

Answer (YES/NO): NO